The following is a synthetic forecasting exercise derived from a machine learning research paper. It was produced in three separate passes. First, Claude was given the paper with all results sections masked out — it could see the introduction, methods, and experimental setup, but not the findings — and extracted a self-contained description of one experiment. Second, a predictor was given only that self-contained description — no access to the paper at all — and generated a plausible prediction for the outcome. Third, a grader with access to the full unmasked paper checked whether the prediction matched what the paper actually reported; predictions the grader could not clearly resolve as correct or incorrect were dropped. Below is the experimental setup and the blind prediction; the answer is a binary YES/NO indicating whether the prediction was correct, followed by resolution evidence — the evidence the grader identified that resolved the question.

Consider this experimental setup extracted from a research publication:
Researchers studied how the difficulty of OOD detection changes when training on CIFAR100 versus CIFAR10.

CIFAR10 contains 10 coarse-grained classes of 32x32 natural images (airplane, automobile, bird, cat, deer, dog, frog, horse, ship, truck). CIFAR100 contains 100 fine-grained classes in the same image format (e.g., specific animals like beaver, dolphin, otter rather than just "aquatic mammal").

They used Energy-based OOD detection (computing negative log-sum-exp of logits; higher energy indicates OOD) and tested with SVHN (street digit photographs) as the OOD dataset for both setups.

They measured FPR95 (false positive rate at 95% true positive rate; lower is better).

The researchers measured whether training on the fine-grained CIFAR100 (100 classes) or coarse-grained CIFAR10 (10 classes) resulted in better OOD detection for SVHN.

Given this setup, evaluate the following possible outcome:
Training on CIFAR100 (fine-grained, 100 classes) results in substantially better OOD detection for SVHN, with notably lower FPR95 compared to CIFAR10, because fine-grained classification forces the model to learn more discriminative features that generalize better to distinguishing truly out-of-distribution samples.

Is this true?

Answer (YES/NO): YES